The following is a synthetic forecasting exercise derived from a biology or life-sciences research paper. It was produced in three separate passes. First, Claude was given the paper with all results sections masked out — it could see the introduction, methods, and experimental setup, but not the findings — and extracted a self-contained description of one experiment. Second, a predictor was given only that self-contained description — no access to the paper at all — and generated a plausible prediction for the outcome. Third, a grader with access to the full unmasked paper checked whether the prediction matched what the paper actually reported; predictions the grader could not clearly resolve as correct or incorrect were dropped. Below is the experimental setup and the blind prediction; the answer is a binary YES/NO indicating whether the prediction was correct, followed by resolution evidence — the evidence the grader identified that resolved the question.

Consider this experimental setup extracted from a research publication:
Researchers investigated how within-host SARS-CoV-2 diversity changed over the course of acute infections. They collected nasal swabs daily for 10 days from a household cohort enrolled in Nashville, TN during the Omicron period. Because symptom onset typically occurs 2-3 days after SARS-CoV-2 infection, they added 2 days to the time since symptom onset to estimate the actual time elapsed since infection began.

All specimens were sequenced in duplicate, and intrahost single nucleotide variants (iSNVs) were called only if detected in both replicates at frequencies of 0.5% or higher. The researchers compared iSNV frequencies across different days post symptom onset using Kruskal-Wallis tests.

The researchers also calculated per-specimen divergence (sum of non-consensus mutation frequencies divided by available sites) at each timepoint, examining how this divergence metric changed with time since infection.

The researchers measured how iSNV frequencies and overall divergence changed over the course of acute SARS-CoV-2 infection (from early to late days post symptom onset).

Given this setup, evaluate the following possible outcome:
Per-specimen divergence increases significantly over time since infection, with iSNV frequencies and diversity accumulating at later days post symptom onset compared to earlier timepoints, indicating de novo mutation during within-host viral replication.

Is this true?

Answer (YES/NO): NO